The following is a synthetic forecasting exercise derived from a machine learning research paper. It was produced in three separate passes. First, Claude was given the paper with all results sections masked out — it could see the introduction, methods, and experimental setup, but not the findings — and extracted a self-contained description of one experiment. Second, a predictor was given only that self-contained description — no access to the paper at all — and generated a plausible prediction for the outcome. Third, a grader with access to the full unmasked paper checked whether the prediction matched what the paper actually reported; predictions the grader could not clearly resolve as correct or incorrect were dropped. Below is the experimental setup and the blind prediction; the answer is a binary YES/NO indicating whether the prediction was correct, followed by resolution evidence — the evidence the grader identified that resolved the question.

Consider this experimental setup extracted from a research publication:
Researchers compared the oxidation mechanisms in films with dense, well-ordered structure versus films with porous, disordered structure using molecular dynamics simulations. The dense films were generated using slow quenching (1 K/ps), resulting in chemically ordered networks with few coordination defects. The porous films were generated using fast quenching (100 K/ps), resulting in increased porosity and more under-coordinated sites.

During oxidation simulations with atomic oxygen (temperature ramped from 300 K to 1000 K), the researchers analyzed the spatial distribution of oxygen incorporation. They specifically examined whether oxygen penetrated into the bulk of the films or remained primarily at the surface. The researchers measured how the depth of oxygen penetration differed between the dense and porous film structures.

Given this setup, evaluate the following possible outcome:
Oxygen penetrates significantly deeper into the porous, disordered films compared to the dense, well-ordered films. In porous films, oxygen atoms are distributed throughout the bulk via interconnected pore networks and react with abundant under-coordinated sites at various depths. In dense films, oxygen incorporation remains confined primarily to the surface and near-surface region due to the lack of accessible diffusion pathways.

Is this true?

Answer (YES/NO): YES